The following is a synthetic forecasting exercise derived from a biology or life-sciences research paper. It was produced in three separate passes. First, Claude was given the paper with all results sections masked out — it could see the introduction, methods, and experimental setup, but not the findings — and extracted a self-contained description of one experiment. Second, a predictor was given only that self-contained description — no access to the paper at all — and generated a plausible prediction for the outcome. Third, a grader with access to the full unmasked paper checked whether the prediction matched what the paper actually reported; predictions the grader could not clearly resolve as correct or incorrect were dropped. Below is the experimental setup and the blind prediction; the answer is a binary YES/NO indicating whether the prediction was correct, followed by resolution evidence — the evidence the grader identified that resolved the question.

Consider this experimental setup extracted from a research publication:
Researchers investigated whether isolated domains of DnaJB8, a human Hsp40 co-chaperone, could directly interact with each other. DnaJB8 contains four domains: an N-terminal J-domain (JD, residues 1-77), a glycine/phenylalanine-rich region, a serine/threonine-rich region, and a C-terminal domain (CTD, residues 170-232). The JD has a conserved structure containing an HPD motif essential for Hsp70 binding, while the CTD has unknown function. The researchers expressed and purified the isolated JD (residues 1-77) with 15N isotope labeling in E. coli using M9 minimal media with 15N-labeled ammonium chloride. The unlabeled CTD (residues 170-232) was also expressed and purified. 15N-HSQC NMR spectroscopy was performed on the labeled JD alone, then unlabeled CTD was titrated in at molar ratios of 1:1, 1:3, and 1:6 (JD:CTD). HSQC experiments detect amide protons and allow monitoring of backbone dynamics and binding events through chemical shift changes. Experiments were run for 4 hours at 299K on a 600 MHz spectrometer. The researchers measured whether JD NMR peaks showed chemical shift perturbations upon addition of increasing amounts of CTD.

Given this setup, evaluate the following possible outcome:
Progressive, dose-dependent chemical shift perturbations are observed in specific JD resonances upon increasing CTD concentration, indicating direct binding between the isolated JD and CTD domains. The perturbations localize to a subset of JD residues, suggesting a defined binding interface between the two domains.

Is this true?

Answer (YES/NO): YES